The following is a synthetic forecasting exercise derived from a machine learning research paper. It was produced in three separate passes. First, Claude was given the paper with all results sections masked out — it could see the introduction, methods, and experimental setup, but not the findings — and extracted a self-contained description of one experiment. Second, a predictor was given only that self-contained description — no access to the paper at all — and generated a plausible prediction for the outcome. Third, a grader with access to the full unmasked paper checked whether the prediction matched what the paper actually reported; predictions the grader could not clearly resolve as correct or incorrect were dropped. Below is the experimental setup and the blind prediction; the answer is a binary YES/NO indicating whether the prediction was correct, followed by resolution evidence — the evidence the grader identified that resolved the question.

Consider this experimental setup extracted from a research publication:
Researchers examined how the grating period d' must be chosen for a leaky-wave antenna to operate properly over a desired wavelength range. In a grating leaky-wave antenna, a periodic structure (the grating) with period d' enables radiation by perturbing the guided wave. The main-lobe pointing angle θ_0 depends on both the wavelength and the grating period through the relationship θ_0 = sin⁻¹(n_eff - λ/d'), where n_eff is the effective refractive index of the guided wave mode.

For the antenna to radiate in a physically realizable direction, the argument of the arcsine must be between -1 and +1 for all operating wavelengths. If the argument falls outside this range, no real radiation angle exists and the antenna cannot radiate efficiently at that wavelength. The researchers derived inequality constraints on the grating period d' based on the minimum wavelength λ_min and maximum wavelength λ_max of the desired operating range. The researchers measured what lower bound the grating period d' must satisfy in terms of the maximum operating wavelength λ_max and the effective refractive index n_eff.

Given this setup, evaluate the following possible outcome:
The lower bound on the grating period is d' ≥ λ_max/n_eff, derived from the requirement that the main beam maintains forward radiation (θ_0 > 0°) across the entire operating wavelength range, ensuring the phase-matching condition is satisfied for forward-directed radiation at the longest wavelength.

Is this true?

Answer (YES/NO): NO